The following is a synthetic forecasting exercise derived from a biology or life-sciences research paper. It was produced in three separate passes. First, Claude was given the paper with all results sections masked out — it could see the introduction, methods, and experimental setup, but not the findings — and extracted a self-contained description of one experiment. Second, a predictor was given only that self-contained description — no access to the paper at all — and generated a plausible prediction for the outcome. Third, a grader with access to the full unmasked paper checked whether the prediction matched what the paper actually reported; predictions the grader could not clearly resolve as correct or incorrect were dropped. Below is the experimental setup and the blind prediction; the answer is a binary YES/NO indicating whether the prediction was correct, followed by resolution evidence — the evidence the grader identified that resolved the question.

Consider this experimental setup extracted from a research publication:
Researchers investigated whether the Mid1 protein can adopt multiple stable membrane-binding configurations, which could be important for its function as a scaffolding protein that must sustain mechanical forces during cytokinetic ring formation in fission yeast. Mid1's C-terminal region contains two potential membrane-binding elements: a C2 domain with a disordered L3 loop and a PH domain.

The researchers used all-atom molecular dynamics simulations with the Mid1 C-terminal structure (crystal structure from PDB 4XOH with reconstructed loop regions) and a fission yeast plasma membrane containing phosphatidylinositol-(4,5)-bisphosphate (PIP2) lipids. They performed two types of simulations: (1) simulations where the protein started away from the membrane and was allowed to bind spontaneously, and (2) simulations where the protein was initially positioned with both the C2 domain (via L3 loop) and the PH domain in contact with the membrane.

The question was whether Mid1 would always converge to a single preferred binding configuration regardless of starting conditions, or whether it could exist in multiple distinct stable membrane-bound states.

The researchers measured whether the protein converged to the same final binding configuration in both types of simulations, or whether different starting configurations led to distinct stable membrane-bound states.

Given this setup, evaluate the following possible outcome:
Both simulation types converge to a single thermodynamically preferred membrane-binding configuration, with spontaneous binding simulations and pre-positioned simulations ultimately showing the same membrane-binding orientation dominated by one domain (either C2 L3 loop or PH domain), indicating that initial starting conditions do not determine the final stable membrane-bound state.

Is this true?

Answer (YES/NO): NO